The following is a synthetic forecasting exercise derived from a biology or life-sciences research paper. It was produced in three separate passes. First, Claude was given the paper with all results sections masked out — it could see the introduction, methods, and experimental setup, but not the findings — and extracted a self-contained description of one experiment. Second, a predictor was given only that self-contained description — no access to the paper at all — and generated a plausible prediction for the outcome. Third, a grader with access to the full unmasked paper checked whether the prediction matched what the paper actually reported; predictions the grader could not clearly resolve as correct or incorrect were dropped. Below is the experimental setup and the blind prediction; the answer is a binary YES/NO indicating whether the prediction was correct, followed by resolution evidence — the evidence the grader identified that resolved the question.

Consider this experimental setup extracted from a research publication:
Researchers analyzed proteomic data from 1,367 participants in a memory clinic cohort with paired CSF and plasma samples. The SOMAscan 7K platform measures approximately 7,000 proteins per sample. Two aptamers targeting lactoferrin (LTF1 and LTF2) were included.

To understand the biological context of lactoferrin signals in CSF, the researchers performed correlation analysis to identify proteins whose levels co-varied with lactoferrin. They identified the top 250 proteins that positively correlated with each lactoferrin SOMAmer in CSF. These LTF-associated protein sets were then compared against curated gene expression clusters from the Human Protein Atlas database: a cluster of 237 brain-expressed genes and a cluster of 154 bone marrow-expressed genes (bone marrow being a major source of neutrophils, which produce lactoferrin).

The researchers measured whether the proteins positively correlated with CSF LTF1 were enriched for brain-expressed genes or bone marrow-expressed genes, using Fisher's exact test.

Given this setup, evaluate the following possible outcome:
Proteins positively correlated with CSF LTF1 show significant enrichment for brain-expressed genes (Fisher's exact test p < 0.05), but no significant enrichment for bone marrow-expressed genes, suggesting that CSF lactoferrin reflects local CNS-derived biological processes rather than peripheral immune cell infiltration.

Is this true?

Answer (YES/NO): NO